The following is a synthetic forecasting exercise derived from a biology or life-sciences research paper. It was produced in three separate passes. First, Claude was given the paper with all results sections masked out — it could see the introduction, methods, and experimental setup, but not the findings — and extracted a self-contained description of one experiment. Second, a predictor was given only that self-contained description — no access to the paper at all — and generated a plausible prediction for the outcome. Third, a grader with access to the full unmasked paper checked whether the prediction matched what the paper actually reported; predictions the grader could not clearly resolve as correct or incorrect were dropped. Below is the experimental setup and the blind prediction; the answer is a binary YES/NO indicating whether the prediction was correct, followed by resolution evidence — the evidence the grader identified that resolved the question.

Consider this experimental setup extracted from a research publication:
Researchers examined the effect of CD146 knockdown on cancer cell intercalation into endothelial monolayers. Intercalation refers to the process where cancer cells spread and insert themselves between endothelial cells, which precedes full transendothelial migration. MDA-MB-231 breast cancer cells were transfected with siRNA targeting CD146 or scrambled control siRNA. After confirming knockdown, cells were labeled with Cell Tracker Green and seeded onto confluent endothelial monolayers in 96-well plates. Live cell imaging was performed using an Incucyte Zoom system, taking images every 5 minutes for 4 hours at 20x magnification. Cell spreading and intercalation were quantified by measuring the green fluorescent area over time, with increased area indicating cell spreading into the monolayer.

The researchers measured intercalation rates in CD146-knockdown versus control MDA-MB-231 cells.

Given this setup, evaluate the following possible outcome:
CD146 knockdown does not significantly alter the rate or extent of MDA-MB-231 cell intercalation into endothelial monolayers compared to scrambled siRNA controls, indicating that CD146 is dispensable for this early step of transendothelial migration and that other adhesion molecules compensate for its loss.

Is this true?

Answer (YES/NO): YES